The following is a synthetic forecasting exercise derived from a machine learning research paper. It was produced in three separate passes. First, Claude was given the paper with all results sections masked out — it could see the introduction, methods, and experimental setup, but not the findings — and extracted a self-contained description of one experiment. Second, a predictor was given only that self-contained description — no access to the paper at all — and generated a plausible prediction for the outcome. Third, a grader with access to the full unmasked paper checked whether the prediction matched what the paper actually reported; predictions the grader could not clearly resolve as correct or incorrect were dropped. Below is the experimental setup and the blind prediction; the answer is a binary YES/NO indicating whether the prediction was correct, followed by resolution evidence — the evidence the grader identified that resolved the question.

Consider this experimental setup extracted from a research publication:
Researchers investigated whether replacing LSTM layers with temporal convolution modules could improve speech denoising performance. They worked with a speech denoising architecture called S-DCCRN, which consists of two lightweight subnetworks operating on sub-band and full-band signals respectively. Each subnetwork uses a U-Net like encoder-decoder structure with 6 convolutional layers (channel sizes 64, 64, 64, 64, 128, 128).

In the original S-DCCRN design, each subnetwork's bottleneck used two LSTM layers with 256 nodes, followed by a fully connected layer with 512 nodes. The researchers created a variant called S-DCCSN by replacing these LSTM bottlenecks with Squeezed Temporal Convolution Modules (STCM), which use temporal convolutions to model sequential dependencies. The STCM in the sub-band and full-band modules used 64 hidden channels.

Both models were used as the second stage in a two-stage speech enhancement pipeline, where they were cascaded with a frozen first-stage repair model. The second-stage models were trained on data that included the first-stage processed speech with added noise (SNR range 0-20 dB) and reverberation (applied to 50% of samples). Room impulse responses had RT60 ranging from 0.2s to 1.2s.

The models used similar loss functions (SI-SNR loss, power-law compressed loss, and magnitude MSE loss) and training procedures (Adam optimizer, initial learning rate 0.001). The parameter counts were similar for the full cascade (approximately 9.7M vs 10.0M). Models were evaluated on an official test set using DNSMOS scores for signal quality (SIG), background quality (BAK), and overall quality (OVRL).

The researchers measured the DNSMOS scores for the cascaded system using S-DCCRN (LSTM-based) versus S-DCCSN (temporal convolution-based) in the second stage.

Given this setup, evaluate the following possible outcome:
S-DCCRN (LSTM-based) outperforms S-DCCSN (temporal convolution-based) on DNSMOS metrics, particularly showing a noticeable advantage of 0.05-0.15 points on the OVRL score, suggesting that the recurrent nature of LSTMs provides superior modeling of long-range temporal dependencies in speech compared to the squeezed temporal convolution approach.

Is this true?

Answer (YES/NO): NO